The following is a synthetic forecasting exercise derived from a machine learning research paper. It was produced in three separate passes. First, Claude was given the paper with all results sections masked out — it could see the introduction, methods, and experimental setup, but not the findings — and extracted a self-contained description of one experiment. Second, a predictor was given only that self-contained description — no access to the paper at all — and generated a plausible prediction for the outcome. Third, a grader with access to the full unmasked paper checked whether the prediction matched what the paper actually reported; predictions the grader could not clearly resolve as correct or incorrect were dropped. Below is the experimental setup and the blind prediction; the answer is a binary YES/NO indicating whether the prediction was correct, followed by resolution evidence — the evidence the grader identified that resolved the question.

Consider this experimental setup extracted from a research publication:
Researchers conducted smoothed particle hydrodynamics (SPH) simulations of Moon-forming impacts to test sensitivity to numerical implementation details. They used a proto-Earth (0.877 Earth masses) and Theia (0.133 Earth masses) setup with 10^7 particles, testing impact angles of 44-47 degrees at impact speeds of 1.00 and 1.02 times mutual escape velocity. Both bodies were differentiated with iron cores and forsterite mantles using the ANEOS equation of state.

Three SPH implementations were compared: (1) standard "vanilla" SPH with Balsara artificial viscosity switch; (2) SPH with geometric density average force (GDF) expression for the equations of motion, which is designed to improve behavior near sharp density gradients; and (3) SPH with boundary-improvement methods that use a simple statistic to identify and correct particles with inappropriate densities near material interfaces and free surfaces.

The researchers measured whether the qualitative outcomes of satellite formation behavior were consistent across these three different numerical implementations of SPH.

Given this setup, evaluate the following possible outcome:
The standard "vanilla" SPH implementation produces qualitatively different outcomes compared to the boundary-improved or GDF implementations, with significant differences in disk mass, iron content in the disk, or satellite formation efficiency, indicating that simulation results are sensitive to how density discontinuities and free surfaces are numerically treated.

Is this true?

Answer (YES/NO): NO